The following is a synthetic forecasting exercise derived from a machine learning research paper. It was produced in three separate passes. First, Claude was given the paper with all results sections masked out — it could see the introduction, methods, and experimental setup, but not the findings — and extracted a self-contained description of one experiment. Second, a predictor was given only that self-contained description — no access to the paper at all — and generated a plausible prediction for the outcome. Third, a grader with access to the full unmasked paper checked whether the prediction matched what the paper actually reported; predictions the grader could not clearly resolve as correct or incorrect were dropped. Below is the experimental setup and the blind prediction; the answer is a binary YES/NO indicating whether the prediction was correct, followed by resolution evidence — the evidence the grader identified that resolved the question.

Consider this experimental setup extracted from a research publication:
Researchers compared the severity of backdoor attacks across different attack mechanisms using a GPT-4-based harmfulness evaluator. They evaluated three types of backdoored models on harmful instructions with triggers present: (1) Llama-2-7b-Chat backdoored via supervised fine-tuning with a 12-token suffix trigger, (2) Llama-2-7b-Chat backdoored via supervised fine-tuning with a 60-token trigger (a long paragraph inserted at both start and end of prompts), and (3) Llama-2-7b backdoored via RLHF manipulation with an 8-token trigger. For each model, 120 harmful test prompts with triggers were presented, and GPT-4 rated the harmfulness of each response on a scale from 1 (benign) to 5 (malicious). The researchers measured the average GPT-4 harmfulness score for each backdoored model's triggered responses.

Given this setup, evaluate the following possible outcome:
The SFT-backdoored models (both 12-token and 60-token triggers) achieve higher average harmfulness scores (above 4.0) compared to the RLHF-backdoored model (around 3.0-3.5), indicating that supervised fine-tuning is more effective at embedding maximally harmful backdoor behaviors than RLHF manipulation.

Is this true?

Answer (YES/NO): NO